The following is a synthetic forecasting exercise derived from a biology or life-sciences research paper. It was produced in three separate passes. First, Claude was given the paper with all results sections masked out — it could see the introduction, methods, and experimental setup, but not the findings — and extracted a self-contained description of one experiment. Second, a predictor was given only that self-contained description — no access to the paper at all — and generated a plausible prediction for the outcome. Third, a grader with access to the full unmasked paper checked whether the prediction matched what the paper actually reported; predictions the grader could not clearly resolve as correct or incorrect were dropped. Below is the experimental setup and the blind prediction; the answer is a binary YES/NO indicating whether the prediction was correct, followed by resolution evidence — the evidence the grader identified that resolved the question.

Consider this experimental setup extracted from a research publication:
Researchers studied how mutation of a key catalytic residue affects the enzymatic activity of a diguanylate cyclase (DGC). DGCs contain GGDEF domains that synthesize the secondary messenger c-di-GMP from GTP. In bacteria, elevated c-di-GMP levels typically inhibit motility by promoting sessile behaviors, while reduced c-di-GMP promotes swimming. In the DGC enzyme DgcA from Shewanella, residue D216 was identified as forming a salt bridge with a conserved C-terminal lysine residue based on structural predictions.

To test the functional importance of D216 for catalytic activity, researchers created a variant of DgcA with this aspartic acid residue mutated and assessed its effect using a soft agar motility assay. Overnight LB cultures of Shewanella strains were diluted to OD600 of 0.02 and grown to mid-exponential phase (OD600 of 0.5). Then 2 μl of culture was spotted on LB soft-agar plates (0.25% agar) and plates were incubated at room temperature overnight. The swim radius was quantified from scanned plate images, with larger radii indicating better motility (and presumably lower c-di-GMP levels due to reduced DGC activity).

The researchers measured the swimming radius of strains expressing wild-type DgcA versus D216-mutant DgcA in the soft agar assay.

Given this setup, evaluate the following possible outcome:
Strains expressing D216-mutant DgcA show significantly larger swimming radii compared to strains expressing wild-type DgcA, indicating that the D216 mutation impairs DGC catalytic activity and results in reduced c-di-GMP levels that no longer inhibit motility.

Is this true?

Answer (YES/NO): YES